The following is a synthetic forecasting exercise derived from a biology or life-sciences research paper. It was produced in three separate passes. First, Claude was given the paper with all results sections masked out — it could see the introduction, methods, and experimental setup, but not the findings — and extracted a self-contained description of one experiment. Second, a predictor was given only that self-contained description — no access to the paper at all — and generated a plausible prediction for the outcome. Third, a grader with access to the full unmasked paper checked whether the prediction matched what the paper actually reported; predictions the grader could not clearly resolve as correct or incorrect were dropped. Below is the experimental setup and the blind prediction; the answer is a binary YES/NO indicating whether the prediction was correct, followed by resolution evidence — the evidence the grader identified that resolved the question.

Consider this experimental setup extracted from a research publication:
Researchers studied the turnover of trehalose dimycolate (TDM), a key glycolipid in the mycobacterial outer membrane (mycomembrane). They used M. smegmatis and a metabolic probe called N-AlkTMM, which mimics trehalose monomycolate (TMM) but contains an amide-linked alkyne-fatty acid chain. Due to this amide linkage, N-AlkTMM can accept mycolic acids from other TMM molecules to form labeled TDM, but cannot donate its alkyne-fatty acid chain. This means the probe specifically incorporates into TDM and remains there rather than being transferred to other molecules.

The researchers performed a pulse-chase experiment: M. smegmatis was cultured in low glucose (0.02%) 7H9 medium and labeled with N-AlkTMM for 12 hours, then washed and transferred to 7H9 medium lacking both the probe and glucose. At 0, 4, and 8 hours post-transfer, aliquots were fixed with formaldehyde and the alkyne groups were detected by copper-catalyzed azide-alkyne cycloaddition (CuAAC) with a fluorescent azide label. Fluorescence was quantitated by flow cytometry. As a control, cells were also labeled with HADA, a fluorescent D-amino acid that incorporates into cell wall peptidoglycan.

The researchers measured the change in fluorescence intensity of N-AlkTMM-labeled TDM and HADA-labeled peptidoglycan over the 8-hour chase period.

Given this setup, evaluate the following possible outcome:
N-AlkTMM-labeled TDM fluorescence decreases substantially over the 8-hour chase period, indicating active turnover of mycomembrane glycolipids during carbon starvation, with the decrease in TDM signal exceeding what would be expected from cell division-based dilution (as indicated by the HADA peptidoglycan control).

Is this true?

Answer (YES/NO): YES